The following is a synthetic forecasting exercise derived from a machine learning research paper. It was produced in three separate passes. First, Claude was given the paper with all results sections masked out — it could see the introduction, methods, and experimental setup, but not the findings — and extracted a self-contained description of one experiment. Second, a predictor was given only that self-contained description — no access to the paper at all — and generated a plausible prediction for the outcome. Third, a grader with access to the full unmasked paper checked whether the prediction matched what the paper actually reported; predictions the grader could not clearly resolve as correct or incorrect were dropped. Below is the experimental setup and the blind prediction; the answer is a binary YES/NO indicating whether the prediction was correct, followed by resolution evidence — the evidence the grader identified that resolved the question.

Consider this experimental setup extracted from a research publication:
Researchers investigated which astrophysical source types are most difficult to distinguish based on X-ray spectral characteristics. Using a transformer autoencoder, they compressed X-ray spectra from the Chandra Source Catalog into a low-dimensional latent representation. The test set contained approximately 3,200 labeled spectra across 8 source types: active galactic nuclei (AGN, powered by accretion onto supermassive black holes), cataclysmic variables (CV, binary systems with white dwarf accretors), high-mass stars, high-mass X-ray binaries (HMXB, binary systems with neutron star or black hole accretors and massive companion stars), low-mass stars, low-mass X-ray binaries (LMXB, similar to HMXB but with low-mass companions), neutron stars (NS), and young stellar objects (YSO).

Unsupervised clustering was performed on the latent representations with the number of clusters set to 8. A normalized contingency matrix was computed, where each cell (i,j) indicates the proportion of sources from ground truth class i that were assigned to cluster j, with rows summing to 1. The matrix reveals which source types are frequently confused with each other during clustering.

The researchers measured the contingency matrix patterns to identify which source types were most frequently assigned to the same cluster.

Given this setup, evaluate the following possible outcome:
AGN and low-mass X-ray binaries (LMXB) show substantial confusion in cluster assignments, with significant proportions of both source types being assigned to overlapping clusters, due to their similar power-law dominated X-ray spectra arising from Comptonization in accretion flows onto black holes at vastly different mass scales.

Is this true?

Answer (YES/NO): NO